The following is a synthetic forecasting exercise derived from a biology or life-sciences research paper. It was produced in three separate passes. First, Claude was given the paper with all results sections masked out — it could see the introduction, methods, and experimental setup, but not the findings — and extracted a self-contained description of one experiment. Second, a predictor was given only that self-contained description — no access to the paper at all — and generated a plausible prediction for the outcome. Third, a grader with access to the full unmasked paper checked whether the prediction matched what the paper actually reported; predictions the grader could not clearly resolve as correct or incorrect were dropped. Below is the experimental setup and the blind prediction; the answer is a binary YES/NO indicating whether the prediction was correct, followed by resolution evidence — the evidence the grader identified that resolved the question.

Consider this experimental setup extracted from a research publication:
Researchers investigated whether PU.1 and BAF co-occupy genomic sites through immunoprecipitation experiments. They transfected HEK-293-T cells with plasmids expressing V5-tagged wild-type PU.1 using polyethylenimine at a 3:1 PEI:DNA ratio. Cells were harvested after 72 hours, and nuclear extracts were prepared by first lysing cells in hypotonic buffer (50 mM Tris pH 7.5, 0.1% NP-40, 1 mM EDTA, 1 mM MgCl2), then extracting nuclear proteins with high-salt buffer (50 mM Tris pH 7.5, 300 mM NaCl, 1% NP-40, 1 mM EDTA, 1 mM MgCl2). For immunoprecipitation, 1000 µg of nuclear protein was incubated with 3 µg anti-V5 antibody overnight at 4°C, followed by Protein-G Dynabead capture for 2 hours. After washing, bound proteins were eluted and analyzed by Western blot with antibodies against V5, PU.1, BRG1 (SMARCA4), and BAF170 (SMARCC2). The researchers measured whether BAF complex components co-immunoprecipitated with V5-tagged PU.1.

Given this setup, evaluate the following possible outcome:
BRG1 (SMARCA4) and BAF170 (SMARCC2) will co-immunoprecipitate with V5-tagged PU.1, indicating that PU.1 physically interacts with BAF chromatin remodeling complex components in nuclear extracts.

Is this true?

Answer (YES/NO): YES